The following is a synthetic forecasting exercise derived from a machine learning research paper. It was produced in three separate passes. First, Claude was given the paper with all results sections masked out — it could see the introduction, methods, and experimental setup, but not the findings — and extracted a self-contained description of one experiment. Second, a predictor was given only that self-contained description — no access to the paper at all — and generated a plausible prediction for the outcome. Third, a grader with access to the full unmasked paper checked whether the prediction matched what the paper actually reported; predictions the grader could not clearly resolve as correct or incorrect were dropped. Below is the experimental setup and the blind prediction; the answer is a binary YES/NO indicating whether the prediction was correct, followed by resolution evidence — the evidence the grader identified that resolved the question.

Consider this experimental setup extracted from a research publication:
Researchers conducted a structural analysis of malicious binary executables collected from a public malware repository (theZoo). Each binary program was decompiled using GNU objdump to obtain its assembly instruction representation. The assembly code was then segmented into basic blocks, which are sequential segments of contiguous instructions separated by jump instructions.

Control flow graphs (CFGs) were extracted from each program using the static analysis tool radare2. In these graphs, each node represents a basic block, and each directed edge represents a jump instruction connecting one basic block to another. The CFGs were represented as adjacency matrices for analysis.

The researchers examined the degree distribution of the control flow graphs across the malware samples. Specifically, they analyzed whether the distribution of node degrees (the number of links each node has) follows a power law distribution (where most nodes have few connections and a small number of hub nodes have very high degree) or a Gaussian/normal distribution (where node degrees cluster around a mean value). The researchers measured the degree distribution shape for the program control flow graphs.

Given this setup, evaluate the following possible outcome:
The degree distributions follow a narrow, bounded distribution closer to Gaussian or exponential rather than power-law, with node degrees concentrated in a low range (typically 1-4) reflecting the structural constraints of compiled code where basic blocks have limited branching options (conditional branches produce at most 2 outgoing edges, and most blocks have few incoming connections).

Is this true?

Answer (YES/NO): NO